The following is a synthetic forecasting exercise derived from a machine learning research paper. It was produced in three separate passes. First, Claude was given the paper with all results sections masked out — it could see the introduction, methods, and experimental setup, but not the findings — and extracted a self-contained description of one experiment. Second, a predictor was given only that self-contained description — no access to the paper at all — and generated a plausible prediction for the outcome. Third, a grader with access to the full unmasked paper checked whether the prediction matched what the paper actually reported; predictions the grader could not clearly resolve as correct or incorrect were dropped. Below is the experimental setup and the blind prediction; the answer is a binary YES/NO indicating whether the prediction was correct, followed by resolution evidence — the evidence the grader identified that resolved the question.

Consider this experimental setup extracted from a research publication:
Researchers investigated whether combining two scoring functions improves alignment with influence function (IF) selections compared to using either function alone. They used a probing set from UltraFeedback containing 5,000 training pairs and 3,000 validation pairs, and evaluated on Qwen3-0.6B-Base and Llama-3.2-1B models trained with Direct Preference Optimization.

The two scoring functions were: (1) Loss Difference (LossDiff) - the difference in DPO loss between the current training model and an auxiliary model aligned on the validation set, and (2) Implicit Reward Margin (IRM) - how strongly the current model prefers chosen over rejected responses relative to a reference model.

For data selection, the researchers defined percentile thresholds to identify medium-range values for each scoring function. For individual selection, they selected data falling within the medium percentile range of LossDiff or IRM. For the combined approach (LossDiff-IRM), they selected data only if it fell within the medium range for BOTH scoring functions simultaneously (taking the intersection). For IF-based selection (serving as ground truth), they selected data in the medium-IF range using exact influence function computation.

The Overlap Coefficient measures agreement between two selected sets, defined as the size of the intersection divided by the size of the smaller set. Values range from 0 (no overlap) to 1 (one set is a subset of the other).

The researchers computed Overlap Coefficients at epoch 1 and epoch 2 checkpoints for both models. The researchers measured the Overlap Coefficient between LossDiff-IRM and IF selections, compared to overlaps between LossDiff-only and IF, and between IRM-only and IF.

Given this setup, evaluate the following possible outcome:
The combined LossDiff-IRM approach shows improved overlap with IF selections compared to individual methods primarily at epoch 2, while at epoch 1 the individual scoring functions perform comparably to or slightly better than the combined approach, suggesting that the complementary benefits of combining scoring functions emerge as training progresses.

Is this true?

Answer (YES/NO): NO